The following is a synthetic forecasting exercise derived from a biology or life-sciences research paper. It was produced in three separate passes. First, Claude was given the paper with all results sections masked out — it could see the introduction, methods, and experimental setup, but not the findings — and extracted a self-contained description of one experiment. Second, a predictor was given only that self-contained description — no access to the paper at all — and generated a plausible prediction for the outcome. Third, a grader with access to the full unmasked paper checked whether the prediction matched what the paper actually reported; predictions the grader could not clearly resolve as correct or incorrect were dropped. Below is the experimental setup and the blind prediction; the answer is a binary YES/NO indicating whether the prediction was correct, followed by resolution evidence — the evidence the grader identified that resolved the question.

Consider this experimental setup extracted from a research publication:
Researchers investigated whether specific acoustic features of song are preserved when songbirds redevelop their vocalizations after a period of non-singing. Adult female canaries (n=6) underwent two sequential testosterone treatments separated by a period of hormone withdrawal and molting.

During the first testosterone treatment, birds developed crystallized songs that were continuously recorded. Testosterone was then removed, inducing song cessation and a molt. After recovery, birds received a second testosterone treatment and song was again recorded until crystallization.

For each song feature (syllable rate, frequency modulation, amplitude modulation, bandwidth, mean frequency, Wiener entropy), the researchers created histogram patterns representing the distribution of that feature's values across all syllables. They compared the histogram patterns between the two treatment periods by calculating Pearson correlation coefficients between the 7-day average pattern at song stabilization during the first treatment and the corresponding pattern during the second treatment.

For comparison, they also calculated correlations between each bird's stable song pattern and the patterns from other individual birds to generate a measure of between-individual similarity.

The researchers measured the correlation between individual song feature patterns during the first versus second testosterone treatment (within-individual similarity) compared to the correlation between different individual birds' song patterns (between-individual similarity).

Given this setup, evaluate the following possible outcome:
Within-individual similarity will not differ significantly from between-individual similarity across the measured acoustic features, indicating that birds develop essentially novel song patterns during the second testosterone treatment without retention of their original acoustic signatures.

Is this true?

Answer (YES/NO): NO